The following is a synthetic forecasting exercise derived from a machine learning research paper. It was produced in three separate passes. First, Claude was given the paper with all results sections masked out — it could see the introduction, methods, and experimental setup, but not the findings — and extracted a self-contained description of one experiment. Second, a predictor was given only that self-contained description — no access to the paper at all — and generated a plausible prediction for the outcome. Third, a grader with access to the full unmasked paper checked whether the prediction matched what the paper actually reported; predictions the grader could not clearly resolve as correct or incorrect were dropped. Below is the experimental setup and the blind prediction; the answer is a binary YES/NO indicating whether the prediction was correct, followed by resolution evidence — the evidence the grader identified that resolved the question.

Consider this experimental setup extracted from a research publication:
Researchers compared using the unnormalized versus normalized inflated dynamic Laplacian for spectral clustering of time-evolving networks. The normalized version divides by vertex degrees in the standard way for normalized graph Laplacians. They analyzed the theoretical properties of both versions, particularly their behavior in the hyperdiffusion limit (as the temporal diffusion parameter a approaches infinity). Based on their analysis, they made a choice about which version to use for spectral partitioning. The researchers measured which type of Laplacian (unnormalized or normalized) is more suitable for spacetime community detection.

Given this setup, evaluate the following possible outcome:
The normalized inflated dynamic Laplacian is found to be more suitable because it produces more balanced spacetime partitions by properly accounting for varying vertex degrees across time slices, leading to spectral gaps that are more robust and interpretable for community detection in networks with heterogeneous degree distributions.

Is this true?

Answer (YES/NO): NO